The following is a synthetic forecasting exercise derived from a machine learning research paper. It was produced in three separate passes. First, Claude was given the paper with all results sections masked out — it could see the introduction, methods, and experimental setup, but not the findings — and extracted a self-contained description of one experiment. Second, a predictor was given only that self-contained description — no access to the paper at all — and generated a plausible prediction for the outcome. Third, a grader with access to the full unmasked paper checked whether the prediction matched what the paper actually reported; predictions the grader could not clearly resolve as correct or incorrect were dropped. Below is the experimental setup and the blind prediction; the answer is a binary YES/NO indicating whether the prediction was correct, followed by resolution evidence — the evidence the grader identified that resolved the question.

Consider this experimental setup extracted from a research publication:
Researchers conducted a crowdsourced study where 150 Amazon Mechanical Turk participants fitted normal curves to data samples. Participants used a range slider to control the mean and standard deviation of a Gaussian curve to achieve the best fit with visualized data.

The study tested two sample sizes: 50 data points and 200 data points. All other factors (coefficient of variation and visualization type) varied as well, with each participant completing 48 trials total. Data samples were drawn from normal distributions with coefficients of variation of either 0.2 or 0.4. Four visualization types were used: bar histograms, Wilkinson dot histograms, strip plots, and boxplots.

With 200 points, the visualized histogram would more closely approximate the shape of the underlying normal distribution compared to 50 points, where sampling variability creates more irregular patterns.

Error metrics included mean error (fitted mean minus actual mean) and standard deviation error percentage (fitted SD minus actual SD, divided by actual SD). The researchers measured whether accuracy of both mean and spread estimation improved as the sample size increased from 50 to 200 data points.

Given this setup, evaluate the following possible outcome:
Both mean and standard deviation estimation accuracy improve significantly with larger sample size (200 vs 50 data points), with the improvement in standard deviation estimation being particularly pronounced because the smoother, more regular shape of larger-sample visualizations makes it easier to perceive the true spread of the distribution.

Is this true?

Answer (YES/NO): NO